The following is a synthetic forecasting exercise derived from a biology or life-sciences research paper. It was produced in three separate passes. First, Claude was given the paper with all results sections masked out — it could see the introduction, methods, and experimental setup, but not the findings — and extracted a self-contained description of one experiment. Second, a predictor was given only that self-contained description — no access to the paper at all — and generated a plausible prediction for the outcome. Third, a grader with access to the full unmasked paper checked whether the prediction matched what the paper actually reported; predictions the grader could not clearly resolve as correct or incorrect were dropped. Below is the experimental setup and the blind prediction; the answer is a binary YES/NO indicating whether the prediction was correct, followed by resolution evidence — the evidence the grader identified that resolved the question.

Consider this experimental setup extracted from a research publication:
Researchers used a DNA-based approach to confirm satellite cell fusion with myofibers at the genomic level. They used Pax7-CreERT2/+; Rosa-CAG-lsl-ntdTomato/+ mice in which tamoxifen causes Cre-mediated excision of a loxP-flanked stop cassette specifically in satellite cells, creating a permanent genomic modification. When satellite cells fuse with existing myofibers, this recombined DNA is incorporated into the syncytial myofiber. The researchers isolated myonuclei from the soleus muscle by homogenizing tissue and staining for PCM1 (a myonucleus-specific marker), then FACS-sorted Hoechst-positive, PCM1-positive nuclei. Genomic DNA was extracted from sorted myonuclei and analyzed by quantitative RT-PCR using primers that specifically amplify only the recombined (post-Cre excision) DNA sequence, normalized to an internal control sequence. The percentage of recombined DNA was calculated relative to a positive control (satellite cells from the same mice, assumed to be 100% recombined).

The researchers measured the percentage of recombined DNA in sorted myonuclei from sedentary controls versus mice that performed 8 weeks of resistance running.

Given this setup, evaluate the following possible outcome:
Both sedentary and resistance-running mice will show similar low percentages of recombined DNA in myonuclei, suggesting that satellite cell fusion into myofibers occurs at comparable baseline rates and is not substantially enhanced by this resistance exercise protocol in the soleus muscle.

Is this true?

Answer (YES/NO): NO